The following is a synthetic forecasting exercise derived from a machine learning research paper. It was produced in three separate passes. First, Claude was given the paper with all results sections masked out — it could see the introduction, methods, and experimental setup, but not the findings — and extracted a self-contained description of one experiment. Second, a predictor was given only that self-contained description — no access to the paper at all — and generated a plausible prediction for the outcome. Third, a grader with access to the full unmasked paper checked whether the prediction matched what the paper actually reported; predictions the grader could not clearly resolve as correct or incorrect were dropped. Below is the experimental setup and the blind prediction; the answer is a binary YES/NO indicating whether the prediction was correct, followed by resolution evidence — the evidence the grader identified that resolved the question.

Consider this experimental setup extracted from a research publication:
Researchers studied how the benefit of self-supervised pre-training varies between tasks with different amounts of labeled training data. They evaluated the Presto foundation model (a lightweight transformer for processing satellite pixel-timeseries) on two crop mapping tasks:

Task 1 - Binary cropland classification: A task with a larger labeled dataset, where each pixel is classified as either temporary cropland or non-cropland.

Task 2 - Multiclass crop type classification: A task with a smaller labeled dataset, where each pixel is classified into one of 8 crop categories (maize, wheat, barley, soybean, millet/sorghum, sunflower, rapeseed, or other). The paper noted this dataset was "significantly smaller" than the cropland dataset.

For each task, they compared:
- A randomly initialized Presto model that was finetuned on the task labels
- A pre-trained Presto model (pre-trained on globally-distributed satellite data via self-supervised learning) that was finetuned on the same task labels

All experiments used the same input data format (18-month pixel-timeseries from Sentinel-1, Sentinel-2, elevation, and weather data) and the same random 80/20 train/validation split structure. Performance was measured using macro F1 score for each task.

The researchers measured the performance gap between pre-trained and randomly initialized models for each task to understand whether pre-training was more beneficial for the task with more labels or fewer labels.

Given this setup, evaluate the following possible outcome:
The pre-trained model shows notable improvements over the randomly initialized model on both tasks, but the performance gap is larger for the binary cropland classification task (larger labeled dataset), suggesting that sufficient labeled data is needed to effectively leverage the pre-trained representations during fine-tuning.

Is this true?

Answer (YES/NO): YES